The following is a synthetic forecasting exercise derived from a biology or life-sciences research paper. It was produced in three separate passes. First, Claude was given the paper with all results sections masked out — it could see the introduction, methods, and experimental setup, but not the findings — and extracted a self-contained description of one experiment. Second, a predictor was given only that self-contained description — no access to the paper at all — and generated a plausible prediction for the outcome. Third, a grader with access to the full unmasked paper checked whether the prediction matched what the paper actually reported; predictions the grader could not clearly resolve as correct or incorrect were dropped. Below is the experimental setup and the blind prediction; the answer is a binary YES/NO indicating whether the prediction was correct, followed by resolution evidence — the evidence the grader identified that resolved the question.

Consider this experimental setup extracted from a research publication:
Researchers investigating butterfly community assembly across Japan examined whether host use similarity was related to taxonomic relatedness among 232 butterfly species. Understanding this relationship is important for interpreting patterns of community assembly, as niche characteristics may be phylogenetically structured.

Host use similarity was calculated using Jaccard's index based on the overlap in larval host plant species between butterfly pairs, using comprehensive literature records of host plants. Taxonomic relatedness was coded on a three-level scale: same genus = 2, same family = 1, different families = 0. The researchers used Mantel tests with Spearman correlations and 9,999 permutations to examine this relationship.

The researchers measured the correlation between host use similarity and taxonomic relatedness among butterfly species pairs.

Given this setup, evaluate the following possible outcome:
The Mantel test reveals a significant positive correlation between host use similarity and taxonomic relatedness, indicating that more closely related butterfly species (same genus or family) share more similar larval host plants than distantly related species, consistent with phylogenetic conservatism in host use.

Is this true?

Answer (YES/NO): YES